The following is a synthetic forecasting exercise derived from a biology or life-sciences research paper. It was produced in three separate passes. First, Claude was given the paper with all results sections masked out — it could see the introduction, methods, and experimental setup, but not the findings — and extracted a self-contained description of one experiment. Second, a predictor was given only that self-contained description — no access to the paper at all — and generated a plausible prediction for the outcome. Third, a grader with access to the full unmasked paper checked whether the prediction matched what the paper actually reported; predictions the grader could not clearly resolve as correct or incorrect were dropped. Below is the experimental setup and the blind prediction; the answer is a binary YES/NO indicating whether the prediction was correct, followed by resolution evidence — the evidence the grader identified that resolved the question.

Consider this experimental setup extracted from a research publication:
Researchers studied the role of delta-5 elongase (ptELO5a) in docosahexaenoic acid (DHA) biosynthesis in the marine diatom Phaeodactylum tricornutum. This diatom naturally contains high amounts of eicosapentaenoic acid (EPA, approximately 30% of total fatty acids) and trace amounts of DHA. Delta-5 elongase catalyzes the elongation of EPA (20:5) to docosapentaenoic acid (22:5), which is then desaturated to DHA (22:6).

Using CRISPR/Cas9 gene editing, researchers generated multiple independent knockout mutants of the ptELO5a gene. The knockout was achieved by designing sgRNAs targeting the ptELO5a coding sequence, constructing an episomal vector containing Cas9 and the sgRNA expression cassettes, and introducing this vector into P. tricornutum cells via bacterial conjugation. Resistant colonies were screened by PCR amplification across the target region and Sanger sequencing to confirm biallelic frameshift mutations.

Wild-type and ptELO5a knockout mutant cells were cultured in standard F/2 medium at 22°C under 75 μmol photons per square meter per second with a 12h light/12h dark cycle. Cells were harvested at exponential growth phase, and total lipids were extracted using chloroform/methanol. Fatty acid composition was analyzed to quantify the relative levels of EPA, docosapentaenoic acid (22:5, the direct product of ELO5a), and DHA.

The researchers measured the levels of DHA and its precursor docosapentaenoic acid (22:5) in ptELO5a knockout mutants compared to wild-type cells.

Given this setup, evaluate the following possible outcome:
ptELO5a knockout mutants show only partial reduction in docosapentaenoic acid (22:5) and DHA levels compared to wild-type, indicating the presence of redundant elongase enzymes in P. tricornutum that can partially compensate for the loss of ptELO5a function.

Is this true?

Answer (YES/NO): NO